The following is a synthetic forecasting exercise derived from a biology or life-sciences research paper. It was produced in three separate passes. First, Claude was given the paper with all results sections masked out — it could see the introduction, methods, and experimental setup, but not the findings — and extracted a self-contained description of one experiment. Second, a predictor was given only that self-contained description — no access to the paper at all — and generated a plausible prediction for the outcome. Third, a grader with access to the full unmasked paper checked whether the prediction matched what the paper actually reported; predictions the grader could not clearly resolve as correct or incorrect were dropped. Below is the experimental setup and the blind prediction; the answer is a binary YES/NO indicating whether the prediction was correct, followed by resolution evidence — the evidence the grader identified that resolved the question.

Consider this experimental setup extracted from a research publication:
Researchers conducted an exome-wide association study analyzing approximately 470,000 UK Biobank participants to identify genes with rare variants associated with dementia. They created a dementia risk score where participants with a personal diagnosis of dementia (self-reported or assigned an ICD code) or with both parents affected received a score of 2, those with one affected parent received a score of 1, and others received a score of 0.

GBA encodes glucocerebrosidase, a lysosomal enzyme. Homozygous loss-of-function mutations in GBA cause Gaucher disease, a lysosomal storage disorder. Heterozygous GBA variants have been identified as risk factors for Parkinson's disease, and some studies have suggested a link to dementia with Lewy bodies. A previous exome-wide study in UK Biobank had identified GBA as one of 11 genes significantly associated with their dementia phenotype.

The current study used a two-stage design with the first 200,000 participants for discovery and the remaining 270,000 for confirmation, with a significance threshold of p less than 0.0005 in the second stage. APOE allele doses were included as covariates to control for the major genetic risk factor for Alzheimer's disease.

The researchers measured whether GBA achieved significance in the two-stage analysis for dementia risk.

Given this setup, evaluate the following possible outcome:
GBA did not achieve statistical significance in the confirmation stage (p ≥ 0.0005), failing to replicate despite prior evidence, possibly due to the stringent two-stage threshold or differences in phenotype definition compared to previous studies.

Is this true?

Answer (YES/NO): YES